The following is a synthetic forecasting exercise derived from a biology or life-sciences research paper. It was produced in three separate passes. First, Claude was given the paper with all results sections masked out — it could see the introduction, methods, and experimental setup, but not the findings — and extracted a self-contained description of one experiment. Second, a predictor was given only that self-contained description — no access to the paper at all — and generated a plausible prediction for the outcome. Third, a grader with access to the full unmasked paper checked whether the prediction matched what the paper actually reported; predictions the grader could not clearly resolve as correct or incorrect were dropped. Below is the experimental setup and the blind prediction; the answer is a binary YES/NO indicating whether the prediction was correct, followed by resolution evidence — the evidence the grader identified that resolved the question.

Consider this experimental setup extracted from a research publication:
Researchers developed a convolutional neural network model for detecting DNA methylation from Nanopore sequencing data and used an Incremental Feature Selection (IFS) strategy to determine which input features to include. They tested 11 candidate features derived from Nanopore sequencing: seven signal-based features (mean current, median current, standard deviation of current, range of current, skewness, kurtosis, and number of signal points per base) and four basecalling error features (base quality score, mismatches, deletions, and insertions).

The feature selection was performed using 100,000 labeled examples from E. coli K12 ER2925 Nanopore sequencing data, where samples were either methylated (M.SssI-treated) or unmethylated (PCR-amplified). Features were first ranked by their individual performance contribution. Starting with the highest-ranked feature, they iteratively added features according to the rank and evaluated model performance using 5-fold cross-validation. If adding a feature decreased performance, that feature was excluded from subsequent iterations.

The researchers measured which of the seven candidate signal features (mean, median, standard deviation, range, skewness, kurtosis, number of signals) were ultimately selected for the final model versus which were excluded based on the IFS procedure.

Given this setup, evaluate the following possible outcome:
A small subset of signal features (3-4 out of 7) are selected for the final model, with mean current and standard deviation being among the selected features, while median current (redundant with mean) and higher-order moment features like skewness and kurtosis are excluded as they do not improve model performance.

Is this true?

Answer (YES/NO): NO